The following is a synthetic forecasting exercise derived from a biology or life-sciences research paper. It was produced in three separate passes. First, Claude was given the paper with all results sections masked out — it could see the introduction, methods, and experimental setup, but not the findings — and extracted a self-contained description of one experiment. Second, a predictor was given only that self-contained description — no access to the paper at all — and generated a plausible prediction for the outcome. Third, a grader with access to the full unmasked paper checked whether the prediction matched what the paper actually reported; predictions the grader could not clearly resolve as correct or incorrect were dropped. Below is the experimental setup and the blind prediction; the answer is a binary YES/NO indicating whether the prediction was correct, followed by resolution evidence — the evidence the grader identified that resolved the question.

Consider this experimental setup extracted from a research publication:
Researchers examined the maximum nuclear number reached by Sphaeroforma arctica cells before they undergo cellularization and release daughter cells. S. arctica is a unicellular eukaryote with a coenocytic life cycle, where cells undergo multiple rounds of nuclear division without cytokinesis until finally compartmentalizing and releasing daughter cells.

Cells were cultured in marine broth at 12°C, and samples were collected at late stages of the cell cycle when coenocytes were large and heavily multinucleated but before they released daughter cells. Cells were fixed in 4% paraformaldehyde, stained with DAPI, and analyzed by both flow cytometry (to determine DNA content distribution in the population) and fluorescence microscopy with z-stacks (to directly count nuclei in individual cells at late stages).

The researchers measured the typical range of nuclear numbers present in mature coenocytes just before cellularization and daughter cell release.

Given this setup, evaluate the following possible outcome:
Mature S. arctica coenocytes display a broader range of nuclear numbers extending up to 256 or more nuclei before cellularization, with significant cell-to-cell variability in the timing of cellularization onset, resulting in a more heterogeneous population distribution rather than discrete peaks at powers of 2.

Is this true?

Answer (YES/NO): NO